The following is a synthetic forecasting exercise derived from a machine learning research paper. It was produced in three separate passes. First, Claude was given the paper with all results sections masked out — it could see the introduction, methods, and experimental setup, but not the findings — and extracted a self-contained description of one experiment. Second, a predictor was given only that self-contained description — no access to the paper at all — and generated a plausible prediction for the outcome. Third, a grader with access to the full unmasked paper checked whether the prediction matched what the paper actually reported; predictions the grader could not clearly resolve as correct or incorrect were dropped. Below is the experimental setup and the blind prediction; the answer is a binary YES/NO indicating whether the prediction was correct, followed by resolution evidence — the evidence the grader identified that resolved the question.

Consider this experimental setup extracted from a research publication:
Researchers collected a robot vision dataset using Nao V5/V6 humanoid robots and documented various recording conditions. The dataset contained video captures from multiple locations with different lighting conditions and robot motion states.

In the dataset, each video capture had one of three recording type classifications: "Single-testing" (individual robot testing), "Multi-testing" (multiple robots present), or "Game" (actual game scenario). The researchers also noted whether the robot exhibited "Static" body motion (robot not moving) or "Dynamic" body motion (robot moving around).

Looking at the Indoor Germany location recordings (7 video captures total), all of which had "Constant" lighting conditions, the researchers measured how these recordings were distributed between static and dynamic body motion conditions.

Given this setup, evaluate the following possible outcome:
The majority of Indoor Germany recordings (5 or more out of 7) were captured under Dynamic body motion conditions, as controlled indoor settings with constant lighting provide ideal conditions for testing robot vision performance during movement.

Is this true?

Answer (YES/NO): NO